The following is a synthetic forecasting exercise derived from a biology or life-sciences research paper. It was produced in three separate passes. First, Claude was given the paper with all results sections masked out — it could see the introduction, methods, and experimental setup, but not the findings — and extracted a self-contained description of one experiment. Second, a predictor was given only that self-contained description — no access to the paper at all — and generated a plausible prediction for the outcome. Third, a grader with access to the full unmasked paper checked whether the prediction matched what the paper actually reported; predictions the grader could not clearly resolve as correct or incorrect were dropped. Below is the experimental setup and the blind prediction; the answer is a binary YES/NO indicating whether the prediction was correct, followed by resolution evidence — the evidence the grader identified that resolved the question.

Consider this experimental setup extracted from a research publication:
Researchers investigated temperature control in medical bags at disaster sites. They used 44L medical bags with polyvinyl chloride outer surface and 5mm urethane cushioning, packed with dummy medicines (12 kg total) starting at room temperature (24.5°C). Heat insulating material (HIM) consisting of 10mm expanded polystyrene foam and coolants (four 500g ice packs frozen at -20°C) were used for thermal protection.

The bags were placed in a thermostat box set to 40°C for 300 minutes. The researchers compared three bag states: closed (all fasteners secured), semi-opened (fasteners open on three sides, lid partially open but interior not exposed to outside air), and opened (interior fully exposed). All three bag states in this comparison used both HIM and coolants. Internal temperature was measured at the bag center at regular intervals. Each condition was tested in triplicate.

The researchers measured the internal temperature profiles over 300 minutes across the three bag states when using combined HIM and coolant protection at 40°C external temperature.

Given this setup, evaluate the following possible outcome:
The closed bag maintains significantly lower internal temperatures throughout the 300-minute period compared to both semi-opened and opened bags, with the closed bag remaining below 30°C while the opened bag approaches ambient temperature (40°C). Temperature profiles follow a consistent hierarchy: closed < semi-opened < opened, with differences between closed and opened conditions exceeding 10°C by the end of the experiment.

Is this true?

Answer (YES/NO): NO